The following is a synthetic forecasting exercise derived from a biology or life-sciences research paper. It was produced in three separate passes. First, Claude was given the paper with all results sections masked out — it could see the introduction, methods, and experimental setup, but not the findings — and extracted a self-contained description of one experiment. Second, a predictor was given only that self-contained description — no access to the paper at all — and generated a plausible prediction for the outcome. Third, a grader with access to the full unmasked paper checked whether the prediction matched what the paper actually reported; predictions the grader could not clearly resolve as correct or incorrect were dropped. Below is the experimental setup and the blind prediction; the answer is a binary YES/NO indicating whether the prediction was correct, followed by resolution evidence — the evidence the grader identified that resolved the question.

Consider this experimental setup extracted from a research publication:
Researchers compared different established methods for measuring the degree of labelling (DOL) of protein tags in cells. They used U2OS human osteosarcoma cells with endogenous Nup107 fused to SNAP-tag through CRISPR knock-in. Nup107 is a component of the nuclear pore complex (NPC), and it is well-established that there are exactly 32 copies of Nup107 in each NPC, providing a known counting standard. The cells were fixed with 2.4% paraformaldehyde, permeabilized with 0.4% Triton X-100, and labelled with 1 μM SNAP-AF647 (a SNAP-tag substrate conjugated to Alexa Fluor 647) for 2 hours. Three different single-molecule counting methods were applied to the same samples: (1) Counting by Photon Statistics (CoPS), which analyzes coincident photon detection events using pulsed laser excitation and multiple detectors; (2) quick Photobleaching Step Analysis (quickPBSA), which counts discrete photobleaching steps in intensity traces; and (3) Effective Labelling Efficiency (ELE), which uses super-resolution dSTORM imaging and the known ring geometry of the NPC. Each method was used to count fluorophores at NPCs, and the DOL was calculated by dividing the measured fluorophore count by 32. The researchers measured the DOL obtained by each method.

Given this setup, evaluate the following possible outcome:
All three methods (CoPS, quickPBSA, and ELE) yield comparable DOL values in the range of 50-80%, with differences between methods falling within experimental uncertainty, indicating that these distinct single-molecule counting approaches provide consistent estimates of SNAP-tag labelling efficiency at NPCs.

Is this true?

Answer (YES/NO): NO